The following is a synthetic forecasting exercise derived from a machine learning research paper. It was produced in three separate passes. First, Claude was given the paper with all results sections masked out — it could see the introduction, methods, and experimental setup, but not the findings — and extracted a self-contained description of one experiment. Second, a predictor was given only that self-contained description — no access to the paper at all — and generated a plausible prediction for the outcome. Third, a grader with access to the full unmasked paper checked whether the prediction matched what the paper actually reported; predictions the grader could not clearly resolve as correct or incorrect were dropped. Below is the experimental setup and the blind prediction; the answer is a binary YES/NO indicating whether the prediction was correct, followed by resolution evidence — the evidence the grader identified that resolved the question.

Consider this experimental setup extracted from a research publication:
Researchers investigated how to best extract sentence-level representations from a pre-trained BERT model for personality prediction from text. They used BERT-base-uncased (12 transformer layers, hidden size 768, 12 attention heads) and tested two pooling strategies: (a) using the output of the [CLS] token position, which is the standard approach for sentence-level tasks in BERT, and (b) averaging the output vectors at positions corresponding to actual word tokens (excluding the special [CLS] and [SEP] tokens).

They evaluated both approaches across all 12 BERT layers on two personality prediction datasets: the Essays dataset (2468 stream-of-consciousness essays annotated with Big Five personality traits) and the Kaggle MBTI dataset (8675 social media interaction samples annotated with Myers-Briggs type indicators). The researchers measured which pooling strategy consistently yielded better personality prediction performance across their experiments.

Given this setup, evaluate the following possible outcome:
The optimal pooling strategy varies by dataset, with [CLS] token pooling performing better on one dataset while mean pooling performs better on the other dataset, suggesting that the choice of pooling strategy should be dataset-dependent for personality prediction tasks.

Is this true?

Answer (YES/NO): NO